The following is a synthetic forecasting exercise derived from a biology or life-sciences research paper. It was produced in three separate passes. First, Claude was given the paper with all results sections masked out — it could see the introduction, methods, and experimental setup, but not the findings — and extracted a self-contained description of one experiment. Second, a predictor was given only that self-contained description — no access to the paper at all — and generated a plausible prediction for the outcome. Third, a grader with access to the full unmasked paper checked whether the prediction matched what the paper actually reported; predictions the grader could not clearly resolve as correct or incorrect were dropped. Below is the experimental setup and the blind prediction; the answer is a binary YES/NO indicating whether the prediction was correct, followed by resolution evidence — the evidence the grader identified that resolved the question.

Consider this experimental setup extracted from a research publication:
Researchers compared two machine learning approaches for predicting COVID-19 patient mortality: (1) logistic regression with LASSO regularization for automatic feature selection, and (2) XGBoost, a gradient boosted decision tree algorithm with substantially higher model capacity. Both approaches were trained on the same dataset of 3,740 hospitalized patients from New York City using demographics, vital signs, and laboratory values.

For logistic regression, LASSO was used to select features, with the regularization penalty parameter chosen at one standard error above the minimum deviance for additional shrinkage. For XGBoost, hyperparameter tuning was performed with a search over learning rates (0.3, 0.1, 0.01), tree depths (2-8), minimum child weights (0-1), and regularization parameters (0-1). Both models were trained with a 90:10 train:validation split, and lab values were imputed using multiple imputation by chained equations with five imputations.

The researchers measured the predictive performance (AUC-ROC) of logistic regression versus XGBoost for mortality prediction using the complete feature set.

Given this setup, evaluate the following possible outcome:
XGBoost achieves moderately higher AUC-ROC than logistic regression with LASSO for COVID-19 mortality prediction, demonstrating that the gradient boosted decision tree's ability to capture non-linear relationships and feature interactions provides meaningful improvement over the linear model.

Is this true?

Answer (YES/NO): NO